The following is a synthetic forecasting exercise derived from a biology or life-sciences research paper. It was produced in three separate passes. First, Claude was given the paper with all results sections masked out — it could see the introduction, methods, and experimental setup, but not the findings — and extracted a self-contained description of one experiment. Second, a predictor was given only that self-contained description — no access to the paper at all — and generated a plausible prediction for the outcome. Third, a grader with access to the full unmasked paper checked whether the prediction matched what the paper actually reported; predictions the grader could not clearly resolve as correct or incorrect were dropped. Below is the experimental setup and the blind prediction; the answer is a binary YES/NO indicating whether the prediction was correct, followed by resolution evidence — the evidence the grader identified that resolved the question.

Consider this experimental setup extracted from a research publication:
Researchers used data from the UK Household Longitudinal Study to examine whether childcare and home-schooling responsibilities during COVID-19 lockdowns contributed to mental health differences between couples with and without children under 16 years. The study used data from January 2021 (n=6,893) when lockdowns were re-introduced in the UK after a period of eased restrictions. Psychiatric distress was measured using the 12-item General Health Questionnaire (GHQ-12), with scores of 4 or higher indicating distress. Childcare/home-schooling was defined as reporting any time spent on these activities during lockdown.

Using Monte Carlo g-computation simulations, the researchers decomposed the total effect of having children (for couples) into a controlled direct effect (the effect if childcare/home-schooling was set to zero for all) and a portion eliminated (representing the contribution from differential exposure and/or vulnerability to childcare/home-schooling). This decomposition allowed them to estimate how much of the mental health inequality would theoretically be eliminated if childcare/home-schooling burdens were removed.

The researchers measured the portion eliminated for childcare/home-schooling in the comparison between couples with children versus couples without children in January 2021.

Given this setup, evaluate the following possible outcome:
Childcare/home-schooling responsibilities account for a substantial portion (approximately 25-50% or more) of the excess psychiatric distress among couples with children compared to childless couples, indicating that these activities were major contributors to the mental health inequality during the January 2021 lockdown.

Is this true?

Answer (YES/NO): YES